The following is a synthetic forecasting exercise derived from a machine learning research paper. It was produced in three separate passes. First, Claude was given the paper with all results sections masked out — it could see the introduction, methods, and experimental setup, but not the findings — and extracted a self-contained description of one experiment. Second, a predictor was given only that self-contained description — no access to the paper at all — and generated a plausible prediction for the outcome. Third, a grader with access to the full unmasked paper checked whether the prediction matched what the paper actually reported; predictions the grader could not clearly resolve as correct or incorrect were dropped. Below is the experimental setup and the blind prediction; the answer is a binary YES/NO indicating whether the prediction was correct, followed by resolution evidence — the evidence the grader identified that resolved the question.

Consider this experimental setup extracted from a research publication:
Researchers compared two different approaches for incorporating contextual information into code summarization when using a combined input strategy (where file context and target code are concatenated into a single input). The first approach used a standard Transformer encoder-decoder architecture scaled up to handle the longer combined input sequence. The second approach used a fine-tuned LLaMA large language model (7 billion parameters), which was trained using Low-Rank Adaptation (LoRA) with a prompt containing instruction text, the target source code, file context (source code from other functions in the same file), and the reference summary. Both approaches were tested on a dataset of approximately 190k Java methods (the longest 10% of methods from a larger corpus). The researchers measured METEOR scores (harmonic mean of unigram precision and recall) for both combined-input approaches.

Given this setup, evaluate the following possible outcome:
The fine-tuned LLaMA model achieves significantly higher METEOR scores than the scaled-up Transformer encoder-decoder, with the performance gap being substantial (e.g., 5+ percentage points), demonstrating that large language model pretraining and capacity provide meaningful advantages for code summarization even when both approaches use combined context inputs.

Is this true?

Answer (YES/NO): NO